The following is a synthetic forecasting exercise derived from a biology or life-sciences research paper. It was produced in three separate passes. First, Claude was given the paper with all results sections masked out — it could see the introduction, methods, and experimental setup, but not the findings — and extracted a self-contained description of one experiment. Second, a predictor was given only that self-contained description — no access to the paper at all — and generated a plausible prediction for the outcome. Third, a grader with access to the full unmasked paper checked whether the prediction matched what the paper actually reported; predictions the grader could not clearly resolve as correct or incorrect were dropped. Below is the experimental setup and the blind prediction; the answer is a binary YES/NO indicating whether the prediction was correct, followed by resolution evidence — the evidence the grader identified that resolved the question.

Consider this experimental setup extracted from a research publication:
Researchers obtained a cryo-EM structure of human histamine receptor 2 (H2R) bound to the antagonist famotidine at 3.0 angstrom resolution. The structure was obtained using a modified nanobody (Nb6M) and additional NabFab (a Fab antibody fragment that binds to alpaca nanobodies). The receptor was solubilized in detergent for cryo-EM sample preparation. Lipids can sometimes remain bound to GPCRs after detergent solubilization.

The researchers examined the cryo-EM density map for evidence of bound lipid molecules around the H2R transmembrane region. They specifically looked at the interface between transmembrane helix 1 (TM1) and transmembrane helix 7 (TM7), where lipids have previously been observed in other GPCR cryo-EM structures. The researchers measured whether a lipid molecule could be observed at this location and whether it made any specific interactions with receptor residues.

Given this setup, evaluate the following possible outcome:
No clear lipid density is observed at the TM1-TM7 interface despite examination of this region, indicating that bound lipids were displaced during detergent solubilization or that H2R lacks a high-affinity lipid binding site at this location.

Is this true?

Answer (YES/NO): NO